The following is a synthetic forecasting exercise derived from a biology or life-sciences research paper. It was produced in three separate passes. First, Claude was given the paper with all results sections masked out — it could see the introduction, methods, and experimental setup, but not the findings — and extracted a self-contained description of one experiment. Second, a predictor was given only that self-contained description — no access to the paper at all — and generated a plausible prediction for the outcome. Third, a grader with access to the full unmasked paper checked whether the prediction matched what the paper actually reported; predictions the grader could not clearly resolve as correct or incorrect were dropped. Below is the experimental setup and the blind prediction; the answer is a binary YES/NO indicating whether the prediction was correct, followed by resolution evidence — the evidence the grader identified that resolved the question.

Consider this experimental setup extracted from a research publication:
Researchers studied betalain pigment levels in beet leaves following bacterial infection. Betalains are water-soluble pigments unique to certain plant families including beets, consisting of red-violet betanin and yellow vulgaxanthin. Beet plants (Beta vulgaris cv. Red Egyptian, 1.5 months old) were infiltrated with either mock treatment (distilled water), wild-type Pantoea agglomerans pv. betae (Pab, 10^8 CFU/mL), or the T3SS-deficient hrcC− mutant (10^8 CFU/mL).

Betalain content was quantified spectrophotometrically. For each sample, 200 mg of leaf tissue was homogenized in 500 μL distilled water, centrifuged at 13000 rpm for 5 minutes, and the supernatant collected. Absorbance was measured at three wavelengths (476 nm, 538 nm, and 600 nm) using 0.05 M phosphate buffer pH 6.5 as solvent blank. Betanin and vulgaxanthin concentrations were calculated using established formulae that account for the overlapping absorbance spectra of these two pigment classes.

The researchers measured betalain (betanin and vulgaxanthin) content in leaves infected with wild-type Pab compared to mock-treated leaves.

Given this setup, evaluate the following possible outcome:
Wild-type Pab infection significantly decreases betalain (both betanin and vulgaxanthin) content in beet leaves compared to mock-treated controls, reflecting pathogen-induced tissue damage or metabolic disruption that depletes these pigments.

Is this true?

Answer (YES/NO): NO